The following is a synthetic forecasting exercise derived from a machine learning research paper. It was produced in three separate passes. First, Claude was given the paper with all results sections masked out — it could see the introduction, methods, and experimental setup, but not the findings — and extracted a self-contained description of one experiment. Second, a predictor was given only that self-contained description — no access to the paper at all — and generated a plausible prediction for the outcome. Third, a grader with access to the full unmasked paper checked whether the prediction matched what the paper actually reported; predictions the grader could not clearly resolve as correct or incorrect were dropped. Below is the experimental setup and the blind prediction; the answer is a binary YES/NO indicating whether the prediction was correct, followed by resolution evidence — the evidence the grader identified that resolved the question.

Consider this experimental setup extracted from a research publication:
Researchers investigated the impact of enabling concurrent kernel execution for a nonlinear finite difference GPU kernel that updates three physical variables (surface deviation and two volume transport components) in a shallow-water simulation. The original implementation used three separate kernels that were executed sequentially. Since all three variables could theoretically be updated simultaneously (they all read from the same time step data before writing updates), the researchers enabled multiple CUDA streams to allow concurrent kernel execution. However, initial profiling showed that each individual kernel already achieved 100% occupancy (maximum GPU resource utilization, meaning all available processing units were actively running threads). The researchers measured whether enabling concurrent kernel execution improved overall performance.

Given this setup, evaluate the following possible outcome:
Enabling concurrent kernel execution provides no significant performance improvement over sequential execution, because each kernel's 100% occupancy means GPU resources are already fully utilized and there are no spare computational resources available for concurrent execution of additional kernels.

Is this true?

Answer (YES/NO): YES